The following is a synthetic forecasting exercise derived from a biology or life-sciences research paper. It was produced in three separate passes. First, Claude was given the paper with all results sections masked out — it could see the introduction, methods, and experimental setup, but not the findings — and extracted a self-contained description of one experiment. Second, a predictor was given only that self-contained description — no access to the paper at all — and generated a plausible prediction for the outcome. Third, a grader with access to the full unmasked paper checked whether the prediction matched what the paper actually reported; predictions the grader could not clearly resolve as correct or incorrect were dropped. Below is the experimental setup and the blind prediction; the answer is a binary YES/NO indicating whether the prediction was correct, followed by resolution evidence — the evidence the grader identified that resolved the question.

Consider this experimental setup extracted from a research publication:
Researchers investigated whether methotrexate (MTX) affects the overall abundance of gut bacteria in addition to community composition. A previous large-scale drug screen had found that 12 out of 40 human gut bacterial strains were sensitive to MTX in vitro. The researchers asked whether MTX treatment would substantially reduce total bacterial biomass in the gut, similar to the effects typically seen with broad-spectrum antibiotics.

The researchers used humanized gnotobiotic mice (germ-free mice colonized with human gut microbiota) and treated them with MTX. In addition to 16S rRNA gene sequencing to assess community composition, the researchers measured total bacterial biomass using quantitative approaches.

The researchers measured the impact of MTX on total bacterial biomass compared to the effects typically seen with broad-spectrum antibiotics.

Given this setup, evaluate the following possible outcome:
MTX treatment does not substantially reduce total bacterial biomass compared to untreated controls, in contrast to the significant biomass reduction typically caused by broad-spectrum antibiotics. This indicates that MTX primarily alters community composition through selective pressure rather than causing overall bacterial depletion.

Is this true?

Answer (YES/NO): YES